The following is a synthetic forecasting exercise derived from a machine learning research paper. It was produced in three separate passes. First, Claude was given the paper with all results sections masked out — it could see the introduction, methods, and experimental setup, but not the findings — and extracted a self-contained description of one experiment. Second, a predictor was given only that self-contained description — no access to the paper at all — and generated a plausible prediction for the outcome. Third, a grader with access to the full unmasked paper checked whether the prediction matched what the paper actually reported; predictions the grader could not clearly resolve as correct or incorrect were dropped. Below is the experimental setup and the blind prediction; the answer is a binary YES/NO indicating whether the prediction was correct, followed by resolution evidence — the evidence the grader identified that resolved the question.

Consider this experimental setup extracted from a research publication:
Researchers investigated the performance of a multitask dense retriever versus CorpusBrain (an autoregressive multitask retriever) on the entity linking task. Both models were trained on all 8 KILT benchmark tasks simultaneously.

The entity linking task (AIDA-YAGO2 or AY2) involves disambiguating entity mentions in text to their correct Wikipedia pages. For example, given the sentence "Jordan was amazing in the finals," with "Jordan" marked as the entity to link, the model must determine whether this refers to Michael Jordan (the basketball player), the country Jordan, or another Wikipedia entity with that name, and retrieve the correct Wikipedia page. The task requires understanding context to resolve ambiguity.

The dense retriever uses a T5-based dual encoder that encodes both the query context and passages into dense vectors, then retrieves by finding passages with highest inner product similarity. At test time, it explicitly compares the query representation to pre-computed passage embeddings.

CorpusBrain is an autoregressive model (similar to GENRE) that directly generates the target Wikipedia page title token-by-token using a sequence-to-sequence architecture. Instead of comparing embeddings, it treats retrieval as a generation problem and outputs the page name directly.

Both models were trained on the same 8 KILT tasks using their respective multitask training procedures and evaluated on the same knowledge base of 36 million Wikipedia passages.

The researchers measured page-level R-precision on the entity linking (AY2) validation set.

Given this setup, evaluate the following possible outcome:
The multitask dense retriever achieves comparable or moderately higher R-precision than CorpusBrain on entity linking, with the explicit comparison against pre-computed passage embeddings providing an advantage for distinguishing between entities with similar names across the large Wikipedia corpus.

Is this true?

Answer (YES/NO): NO